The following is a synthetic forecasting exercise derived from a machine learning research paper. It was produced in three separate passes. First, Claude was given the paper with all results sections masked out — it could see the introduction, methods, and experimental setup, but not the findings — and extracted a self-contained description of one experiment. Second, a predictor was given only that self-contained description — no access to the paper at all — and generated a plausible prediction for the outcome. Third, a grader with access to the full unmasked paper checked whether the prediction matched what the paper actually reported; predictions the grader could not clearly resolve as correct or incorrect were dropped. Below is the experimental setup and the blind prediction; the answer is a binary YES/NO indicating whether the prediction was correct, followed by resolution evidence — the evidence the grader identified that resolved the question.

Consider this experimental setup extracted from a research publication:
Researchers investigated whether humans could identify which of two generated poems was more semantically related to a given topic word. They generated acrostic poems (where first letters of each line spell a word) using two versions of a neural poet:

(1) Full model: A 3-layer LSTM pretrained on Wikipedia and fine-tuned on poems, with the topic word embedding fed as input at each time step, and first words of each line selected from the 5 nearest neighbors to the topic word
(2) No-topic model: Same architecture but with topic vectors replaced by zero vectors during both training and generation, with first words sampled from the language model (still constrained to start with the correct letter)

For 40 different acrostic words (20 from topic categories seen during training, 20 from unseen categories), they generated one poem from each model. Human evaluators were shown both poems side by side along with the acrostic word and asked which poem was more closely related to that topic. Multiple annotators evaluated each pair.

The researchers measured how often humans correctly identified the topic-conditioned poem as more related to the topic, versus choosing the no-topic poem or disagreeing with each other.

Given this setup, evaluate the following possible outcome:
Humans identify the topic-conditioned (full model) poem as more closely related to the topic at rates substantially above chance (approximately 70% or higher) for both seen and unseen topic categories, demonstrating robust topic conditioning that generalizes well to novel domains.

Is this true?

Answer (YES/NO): NO